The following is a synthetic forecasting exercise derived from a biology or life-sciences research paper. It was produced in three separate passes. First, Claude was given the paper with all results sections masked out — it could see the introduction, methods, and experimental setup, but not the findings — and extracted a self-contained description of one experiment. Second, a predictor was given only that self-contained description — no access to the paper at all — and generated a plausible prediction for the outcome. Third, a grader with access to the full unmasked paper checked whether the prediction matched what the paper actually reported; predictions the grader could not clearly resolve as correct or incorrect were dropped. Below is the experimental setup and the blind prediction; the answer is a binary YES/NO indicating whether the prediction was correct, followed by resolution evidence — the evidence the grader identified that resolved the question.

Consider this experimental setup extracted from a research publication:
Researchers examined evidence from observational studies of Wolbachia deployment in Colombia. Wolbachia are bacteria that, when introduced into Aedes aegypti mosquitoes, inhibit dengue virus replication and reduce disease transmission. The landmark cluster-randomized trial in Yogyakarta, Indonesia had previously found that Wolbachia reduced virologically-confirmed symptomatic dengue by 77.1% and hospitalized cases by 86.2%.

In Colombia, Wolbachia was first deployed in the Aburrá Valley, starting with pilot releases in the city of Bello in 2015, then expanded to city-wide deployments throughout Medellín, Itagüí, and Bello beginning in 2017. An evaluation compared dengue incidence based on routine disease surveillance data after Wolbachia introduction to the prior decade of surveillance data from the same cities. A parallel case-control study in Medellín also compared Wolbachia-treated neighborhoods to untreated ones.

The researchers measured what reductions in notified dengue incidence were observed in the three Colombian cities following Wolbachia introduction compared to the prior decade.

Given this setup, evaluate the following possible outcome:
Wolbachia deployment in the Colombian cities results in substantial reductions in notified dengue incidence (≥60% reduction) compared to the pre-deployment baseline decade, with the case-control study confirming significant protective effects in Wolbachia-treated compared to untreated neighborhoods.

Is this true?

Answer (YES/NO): YES